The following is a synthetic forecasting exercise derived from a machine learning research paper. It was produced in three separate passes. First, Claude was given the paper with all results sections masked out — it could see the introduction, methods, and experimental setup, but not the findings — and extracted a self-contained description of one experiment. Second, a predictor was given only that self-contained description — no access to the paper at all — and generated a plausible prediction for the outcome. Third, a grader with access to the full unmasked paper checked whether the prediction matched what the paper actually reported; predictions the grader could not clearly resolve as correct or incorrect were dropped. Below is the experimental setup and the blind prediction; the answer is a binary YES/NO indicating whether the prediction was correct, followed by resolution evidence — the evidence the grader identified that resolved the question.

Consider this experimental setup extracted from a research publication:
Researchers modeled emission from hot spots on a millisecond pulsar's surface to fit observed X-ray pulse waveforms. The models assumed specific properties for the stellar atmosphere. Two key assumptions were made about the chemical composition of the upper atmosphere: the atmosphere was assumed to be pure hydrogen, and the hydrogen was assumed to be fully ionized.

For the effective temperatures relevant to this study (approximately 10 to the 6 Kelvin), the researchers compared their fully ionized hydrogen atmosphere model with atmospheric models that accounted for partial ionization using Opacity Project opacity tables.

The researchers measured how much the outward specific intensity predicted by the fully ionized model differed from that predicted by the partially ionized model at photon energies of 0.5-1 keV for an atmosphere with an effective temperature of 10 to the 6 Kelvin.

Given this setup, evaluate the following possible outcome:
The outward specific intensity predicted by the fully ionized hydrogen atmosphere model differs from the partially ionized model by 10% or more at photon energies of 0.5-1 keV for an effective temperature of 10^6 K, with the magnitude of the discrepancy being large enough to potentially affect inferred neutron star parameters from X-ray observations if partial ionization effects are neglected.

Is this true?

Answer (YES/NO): NO